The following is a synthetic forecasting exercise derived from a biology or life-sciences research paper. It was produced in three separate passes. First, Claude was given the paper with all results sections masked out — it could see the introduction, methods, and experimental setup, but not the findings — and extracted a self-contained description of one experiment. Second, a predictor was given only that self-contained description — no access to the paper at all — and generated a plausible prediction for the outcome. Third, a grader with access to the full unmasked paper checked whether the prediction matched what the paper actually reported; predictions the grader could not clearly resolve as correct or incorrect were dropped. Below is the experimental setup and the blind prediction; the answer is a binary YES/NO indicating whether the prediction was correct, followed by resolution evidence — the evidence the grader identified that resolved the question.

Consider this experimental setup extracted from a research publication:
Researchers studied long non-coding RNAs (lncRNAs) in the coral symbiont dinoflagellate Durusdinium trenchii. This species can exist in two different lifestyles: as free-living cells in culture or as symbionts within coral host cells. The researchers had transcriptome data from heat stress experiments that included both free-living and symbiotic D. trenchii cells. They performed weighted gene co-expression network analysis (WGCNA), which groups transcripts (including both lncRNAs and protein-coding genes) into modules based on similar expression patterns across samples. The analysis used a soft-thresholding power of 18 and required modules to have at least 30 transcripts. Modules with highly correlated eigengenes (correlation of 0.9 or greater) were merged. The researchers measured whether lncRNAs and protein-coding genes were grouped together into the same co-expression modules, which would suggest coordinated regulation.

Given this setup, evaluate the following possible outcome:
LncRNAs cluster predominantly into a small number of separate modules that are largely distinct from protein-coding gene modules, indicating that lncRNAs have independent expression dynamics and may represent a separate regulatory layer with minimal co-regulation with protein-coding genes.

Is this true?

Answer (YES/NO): NO